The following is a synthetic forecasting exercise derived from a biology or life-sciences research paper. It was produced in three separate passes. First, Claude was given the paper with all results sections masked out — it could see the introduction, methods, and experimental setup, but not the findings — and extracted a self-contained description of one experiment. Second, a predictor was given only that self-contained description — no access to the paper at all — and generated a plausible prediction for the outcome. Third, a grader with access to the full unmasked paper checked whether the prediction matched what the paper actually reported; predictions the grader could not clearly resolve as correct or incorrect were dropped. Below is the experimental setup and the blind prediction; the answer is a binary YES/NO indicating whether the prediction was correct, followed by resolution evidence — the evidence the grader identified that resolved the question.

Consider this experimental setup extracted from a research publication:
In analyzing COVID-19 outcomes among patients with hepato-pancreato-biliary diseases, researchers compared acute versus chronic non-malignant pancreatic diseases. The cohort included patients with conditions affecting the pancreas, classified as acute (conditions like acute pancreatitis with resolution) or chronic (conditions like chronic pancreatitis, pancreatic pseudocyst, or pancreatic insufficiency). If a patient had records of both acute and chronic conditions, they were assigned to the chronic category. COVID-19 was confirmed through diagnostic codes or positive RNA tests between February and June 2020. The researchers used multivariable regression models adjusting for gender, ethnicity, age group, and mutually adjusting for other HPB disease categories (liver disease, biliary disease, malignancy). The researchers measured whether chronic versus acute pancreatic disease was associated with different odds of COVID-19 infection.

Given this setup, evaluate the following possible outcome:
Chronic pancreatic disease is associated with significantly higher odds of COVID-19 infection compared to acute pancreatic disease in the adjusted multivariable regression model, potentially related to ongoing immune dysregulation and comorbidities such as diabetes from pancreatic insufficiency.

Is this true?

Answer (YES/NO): YES